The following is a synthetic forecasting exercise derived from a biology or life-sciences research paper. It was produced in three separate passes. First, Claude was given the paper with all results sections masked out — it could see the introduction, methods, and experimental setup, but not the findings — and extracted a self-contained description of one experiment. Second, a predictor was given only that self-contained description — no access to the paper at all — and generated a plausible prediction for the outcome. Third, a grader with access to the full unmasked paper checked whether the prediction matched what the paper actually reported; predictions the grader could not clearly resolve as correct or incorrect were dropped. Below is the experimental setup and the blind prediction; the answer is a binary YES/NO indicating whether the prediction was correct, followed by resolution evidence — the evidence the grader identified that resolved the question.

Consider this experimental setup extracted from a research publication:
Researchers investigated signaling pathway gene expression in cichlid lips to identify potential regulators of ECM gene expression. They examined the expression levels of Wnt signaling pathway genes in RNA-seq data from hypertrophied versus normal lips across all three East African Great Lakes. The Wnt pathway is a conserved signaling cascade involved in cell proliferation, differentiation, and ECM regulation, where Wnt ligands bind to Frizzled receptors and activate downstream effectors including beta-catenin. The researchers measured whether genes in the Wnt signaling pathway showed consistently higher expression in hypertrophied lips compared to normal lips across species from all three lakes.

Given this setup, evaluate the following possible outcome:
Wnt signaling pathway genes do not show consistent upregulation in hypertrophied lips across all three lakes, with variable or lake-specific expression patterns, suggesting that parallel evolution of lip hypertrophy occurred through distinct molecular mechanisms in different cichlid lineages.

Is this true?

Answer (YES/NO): NO